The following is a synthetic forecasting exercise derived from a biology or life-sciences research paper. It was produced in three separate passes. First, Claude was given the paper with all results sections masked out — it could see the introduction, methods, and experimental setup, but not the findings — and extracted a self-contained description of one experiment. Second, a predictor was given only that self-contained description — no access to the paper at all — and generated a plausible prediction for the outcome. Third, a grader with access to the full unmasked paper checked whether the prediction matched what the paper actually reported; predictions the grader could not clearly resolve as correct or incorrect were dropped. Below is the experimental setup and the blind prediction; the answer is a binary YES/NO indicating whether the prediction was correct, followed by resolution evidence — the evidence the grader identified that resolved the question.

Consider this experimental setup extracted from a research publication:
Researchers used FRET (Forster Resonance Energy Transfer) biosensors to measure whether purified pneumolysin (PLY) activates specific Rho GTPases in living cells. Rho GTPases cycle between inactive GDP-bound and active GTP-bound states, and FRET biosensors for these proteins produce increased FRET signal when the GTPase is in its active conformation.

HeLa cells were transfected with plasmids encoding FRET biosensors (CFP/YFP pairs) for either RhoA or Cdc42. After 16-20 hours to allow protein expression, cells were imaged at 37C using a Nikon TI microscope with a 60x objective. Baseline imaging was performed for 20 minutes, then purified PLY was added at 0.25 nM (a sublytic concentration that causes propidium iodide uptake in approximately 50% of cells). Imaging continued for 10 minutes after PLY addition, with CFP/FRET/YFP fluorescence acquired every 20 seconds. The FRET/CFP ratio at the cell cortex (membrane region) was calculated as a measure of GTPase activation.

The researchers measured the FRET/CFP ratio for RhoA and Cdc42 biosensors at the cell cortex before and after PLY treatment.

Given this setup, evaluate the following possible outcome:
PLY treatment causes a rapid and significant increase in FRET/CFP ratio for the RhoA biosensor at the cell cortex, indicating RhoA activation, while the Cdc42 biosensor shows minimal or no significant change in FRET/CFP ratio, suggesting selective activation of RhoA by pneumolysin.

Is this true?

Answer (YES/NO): NO